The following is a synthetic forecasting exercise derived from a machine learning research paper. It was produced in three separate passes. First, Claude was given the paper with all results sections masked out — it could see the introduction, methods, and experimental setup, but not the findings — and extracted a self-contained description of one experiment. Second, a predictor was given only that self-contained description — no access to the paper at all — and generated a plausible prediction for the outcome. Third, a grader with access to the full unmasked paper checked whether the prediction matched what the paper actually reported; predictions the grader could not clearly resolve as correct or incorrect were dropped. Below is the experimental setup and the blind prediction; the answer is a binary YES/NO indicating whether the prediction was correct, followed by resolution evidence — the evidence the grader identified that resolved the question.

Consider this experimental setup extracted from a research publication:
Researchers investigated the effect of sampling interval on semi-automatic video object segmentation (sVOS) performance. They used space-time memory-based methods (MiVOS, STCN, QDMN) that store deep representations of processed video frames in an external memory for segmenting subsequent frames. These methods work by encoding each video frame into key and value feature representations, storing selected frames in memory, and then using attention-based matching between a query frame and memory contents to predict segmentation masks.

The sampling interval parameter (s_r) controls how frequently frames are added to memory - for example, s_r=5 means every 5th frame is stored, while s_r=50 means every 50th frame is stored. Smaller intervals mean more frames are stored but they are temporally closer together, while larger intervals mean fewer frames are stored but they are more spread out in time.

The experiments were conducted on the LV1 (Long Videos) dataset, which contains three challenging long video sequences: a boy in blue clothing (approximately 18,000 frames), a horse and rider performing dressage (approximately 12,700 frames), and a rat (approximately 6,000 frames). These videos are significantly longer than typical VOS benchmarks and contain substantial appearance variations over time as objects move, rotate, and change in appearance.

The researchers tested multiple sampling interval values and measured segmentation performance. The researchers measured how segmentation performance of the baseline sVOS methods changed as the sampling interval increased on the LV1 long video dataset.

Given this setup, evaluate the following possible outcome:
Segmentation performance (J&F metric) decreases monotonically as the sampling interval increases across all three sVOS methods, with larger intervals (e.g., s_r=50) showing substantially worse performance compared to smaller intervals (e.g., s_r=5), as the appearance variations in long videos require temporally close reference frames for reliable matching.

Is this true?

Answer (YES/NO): NO